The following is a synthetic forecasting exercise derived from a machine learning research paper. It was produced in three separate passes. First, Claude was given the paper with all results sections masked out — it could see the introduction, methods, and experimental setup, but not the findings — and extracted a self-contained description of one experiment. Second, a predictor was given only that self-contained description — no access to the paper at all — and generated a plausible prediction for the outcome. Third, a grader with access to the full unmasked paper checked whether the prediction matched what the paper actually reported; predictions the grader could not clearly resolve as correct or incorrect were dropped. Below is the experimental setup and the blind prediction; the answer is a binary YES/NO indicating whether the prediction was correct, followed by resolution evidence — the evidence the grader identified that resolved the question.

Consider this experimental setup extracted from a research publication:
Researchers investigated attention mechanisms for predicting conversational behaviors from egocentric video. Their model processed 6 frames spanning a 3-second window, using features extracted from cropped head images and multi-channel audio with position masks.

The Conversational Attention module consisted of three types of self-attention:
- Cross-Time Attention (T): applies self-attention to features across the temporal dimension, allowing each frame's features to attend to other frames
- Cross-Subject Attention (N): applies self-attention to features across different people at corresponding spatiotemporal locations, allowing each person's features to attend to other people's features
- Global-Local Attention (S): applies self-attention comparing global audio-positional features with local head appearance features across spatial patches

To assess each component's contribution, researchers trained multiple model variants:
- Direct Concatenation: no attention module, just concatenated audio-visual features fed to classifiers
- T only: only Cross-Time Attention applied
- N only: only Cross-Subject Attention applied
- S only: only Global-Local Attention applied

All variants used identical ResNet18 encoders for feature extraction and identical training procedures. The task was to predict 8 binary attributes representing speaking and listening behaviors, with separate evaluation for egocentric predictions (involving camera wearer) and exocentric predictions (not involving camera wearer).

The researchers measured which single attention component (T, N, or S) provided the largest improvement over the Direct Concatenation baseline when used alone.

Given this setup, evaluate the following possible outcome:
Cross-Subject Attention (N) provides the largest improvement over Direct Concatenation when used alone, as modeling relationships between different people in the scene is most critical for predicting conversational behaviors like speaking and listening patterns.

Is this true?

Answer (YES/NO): NO